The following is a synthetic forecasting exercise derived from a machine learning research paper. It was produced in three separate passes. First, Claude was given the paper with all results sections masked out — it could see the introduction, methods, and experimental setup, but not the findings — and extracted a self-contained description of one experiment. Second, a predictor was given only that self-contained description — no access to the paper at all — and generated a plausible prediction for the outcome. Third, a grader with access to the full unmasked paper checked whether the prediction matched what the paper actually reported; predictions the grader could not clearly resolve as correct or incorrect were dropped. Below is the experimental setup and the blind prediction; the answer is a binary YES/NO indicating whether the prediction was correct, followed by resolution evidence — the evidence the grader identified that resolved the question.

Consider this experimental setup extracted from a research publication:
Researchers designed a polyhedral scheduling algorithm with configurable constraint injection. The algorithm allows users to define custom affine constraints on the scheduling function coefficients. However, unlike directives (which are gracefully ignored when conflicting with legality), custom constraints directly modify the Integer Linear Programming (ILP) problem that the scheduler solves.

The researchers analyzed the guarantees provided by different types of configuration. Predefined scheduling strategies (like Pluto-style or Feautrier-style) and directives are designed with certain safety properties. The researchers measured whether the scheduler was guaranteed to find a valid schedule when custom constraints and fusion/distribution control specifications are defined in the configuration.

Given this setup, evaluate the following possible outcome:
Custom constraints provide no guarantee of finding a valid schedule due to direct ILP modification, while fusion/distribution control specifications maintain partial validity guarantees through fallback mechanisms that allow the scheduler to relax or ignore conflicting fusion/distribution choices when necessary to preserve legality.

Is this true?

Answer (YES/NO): NO